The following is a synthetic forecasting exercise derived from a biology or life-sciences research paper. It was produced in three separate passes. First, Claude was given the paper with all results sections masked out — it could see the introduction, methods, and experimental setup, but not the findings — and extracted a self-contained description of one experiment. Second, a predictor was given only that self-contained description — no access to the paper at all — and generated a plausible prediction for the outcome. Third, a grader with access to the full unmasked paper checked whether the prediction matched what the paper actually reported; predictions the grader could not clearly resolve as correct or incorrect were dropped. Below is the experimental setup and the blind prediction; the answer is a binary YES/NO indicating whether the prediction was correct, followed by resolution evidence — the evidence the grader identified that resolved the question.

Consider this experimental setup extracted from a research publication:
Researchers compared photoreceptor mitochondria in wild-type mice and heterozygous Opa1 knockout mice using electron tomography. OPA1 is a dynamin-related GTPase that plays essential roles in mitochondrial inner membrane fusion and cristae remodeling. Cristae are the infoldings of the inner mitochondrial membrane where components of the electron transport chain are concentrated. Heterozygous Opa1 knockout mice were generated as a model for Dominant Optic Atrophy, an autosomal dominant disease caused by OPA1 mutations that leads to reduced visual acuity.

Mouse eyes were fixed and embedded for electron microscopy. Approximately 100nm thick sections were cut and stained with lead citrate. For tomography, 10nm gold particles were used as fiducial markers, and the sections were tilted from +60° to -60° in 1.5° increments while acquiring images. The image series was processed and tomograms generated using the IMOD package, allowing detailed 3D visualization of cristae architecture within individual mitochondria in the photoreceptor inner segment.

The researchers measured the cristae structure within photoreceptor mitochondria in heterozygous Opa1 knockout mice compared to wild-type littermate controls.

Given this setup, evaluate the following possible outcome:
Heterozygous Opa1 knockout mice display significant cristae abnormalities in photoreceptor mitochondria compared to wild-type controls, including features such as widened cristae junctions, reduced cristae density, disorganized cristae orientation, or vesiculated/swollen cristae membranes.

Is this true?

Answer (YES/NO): NO